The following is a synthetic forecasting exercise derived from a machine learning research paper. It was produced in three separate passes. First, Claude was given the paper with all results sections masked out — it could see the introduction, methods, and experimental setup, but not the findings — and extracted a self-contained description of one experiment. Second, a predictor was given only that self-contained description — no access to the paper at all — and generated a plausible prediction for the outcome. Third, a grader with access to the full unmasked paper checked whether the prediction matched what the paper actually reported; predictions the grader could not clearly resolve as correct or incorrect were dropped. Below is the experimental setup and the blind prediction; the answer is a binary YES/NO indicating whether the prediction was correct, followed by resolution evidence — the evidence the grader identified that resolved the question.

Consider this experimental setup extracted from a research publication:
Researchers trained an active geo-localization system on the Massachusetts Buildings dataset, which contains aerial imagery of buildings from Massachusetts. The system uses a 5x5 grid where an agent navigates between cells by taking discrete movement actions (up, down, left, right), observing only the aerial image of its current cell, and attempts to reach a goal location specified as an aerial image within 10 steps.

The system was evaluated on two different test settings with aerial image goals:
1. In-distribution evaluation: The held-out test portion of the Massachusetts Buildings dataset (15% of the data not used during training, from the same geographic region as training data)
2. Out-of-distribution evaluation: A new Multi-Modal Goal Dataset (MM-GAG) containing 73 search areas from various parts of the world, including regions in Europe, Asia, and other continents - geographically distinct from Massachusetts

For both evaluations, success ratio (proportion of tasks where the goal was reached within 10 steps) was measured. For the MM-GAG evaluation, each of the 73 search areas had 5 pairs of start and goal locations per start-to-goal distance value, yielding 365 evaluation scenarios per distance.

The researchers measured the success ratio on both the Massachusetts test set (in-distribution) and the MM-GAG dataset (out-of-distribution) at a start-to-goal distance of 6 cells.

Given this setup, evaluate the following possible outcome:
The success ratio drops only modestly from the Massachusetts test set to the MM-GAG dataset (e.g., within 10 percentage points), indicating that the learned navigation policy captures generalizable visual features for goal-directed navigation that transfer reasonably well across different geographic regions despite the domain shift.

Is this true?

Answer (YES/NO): YES